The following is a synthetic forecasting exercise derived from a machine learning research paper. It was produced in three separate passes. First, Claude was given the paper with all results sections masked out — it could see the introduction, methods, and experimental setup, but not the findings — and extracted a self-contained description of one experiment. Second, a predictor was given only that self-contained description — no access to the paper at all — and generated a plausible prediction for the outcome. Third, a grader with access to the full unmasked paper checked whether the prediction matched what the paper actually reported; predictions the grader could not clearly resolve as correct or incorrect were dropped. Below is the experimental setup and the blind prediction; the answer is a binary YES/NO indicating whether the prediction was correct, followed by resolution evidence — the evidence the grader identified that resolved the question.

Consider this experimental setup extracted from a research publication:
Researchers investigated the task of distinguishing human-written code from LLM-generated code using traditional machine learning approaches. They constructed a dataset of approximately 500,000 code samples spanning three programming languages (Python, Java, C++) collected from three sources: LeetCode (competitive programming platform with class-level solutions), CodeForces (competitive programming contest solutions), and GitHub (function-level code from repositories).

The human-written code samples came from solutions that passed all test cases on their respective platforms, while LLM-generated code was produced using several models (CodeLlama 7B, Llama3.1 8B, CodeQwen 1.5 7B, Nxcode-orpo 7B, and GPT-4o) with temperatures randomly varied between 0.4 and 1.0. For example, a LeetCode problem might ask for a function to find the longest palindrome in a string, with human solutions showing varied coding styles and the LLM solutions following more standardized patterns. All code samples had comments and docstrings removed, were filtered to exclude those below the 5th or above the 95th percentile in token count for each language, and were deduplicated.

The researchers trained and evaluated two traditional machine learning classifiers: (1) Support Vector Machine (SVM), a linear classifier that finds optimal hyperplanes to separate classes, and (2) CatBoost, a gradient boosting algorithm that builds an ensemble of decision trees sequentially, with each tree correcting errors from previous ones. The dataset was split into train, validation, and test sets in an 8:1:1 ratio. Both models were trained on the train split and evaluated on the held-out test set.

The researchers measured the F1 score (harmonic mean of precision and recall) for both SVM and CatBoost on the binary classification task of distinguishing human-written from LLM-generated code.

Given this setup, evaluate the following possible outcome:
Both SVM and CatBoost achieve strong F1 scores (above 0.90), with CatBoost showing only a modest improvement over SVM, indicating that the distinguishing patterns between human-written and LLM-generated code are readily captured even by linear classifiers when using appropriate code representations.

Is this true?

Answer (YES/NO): NO